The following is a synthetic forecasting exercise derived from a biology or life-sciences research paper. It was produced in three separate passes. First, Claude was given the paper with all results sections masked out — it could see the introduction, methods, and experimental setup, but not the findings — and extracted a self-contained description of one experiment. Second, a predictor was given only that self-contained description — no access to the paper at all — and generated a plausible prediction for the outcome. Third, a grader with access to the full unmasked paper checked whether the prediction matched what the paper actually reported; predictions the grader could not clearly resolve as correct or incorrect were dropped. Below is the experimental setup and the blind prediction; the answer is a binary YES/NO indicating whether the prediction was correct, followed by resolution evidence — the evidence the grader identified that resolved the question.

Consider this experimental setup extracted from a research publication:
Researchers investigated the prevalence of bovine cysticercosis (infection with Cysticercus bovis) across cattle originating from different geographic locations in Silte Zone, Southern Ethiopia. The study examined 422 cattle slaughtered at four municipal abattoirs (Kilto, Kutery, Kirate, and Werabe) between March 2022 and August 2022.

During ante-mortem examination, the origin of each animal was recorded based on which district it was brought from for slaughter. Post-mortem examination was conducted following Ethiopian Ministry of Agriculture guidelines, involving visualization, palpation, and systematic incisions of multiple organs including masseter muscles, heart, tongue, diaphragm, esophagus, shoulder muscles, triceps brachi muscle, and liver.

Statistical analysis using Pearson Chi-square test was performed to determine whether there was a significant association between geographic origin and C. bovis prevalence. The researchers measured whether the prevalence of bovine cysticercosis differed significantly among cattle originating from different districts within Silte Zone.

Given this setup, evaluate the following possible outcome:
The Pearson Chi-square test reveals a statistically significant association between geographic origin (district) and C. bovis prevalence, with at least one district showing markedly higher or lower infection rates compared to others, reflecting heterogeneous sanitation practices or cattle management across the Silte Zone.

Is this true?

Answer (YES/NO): NO